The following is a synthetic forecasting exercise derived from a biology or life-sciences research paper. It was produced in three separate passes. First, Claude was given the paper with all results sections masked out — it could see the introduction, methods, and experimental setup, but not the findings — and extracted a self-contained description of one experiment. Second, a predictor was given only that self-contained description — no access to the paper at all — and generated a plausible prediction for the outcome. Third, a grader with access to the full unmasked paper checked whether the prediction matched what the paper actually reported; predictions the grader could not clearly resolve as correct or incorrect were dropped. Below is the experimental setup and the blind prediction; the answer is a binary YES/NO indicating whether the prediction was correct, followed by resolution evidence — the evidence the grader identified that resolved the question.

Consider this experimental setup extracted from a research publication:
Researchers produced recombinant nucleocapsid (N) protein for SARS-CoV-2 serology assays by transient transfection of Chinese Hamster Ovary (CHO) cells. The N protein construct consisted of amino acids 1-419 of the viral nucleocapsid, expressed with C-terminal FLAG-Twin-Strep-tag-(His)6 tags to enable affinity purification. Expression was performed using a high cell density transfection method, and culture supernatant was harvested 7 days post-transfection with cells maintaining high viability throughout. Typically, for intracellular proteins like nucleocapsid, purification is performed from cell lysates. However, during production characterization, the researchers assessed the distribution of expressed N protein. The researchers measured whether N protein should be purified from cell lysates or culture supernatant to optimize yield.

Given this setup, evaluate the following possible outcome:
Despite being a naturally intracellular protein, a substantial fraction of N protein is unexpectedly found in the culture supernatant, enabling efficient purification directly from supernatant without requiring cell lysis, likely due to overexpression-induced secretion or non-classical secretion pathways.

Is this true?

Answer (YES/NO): YES